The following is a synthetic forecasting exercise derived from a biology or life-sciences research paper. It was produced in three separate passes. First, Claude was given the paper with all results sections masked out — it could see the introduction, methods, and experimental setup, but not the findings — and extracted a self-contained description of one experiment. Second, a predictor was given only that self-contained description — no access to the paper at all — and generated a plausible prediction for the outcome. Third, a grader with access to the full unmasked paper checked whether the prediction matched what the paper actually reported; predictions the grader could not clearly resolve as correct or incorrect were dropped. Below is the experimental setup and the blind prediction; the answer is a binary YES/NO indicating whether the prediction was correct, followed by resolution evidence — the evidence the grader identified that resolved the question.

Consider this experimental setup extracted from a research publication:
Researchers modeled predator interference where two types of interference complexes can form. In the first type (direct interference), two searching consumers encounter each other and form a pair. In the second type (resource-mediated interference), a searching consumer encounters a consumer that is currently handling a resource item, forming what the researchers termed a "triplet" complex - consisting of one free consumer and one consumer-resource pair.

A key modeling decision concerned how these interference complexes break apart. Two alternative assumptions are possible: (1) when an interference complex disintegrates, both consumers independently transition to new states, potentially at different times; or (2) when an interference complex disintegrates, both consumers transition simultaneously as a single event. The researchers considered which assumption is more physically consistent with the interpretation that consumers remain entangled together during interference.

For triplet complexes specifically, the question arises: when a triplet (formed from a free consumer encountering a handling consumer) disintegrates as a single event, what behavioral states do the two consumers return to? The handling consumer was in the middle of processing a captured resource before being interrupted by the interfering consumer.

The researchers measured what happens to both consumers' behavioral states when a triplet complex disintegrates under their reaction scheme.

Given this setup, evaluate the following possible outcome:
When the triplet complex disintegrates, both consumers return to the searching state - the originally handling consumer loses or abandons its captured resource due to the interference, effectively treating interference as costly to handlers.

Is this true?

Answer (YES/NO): NO